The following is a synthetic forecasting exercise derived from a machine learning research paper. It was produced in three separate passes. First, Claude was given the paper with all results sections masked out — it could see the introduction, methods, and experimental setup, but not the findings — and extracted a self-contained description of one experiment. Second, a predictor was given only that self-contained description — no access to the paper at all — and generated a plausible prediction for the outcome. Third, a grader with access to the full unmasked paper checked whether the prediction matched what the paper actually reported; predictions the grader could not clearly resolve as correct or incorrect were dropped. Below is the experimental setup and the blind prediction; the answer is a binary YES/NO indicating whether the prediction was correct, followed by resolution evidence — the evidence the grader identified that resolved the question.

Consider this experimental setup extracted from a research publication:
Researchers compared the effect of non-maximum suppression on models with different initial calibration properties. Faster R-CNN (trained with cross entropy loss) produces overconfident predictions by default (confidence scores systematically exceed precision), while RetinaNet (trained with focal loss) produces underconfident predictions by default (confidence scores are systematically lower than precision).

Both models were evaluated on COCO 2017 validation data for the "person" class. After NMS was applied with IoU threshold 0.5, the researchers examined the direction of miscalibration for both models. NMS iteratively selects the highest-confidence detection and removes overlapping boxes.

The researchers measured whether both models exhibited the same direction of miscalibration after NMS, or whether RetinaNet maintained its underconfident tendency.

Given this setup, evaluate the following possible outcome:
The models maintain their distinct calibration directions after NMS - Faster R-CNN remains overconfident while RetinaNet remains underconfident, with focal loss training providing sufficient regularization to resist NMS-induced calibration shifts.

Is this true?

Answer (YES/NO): NO